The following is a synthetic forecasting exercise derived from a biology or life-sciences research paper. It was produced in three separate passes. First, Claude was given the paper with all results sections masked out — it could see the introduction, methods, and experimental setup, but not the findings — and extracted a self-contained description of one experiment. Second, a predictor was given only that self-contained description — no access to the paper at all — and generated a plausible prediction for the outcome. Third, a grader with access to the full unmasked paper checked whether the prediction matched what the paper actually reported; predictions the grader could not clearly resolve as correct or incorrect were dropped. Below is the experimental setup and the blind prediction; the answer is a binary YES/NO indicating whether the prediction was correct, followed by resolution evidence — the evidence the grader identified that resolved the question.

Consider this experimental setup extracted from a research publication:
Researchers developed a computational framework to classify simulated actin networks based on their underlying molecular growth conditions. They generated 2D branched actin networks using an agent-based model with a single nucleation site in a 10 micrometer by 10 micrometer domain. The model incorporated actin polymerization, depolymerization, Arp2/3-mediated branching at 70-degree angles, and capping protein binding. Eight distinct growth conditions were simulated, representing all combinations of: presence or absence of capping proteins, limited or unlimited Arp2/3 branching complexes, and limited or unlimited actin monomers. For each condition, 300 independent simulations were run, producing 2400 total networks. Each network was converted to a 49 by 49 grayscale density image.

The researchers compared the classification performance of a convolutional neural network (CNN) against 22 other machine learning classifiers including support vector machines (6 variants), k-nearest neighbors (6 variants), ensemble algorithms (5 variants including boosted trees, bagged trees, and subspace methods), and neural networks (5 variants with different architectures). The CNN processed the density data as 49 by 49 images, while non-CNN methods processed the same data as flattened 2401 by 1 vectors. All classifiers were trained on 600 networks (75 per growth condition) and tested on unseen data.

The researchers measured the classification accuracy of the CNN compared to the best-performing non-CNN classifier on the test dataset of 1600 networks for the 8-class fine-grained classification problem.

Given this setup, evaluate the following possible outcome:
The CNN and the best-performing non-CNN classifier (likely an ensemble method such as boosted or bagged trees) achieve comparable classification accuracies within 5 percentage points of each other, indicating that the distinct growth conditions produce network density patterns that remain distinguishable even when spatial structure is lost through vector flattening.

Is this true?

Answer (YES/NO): YES